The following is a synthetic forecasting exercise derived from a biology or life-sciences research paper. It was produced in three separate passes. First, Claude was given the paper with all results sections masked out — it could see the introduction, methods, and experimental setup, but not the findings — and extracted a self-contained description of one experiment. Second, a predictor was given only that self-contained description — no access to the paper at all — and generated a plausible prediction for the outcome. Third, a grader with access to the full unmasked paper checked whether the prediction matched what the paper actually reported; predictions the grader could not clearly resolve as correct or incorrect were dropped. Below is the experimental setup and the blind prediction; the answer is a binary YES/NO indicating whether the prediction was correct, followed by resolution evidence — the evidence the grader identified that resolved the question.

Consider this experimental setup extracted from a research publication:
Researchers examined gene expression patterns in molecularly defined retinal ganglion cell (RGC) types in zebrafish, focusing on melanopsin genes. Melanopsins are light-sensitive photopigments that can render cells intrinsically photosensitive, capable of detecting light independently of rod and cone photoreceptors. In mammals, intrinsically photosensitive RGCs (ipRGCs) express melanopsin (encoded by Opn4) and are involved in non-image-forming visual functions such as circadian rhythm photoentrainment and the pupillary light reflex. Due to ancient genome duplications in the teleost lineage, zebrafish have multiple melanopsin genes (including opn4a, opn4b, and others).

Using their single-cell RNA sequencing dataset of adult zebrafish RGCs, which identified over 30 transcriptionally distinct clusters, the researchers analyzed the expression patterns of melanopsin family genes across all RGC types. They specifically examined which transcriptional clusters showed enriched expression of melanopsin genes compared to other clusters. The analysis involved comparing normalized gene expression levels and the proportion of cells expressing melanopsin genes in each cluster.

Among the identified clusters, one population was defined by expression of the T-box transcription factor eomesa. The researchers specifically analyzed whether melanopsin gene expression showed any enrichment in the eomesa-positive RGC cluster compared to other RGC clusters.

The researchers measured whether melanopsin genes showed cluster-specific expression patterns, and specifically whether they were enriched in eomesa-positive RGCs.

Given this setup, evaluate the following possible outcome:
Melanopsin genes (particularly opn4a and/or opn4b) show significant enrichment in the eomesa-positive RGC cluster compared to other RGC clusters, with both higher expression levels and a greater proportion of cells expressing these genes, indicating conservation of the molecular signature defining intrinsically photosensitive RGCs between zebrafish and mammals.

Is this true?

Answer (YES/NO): YES